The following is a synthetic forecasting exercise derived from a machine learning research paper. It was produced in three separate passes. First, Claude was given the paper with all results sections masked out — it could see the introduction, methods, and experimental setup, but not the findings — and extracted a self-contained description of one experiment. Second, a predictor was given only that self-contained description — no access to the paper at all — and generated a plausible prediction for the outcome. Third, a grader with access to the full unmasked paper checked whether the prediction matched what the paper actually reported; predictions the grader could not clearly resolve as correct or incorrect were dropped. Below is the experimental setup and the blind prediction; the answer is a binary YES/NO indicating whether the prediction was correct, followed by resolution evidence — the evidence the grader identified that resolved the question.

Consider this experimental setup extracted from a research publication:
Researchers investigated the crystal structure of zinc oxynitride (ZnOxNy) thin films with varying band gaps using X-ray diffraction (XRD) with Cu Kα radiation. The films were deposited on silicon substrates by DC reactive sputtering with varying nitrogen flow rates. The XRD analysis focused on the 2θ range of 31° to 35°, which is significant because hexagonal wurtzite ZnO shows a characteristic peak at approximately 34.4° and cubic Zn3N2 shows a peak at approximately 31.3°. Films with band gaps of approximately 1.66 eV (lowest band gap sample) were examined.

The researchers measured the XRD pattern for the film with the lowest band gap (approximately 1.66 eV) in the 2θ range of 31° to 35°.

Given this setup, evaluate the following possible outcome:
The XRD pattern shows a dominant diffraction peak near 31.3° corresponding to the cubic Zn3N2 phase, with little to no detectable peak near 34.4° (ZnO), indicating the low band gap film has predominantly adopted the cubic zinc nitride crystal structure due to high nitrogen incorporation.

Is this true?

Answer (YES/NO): NO